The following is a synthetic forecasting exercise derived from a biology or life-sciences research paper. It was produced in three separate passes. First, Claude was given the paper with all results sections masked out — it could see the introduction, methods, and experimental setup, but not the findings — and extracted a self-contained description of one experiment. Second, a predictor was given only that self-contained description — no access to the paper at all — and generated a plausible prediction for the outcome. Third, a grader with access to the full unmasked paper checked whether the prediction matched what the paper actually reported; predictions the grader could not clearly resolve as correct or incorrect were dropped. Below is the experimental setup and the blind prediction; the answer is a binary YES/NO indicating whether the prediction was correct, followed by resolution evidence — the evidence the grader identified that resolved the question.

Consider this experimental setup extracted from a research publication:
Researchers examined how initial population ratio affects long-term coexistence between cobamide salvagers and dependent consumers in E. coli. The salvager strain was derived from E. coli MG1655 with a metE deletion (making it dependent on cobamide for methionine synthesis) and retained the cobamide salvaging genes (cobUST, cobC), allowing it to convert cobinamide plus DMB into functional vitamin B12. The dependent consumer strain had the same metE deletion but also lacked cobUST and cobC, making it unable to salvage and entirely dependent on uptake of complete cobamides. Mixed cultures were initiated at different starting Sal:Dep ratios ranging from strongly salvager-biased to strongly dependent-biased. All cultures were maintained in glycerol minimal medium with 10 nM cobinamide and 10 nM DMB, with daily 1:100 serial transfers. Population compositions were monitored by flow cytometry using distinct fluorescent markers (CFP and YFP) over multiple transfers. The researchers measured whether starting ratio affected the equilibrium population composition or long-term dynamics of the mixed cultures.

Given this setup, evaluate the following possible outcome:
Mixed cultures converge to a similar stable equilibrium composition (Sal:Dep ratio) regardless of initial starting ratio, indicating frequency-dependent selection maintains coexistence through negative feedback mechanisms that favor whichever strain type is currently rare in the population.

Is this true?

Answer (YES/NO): NO